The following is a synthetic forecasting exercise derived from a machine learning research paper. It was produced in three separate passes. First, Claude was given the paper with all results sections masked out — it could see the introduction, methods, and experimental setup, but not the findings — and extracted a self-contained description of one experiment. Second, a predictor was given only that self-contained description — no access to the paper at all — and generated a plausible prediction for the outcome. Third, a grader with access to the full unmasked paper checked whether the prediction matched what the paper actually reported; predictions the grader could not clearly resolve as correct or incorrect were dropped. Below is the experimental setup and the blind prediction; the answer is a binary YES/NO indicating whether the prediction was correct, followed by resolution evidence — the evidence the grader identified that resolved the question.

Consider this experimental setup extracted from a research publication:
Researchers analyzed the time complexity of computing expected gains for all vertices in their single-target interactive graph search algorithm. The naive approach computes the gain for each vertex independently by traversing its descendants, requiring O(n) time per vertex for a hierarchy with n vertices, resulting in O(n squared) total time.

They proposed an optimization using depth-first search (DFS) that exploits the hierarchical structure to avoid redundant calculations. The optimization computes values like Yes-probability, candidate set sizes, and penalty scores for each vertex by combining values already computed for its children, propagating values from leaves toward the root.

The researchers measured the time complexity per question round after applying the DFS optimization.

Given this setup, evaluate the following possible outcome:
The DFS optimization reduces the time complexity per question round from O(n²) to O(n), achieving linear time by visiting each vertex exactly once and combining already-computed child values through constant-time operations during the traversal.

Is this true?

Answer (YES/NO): YES